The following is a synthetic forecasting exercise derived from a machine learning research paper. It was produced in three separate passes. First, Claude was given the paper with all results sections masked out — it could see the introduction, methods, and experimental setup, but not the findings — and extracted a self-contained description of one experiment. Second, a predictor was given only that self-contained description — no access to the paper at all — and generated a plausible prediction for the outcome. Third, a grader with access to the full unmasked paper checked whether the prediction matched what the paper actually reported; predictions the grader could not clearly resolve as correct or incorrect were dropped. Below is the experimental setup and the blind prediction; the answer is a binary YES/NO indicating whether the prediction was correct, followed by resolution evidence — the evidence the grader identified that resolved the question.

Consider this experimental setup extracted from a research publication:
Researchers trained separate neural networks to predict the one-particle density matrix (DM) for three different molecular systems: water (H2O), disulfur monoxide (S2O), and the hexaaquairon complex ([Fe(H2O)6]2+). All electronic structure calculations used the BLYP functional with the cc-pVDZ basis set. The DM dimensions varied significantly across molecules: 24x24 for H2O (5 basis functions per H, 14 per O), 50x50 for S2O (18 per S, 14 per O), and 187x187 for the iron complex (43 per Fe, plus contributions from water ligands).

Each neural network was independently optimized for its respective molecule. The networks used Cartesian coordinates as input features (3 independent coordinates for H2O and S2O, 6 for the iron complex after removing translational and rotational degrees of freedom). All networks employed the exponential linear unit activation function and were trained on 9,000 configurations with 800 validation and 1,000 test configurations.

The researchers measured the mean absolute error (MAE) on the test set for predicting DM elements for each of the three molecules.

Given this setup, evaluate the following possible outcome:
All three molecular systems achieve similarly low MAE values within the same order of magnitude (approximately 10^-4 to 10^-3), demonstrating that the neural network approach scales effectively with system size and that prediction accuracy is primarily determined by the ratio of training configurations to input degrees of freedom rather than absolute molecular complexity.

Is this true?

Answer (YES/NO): YES